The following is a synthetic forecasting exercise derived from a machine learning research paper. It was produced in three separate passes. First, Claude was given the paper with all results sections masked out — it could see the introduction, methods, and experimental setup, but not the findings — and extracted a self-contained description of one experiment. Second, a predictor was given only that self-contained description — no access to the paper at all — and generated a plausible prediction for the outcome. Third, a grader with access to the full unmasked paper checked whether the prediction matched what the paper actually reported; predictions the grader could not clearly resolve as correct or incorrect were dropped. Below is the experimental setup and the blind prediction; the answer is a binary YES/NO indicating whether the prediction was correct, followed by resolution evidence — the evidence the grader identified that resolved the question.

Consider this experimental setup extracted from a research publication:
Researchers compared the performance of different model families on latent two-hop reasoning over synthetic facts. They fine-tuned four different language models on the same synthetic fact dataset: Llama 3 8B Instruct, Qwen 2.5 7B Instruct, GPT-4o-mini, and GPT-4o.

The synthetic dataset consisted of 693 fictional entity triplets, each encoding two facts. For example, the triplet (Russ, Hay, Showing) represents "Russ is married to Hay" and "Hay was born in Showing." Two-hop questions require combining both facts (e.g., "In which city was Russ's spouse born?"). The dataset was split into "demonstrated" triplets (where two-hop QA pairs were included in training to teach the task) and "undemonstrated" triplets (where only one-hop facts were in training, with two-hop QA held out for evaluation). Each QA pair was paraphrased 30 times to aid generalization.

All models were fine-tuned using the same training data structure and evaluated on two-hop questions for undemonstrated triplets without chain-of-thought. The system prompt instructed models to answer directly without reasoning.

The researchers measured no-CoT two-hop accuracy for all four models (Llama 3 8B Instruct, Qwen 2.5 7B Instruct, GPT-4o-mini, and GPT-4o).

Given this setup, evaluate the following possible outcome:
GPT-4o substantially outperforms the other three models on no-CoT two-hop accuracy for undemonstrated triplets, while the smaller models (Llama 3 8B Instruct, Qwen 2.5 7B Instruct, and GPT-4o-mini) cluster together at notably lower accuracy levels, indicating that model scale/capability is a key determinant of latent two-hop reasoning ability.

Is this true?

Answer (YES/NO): NO